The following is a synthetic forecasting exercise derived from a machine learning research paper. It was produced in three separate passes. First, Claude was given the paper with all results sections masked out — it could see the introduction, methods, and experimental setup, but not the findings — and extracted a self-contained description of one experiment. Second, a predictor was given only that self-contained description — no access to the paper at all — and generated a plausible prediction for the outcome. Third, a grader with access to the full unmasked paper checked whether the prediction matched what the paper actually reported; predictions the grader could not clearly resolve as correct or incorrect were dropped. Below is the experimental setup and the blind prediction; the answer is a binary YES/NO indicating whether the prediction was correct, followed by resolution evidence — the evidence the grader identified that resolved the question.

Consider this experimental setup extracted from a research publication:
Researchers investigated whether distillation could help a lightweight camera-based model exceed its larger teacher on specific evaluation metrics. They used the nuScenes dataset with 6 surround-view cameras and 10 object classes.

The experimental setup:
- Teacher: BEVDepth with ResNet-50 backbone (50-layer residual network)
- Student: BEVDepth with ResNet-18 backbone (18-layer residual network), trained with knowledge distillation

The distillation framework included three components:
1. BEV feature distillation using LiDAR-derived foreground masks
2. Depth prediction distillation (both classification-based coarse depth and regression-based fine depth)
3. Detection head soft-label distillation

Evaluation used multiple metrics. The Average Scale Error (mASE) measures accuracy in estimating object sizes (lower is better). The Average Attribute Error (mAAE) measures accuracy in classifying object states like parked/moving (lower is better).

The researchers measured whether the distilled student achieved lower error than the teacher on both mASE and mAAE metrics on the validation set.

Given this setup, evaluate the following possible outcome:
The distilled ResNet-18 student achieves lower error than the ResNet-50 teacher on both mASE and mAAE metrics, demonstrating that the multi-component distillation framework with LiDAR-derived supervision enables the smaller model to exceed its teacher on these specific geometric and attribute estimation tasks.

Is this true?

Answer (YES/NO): YES